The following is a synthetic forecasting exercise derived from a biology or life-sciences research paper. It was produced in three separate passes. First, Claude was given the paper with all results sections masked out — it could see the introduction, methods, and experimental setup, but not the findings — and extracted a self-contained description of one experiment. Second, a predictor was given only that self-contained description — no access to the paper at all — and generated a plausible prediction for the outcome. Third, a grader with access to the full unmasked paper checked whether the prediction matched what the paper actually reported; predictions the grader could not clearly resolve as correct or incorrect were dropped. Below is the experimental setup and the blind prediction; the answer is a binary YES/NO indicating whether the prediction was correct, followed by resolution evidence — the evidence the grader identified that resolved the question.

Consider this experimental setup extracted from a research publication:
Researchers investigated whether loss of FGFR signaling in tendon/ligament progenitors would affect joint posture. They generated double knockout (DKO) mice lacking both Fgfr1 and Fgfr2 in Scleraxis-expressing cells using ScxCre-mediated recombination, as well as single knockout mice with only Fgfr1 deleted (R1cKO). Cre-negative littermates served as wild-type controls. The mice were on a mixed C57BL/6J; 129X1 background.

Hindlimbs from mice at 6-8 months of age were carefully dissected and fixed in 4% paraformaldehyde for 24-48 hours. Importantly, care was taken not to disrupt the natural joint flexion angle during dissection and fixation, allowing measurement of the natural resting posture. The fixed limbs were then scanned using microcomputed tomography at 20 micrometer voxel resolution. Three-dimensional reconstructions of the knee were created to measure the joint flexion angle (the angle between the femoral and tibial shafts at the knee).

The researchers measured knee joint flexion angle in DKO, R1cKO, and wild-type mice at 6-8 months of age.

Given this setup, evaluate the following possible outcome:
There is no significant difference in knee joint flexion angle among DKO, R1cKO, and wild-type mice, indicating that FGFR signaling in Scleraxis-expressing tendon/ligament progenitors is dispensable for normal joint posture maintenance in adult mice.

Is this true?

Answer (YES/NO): NO